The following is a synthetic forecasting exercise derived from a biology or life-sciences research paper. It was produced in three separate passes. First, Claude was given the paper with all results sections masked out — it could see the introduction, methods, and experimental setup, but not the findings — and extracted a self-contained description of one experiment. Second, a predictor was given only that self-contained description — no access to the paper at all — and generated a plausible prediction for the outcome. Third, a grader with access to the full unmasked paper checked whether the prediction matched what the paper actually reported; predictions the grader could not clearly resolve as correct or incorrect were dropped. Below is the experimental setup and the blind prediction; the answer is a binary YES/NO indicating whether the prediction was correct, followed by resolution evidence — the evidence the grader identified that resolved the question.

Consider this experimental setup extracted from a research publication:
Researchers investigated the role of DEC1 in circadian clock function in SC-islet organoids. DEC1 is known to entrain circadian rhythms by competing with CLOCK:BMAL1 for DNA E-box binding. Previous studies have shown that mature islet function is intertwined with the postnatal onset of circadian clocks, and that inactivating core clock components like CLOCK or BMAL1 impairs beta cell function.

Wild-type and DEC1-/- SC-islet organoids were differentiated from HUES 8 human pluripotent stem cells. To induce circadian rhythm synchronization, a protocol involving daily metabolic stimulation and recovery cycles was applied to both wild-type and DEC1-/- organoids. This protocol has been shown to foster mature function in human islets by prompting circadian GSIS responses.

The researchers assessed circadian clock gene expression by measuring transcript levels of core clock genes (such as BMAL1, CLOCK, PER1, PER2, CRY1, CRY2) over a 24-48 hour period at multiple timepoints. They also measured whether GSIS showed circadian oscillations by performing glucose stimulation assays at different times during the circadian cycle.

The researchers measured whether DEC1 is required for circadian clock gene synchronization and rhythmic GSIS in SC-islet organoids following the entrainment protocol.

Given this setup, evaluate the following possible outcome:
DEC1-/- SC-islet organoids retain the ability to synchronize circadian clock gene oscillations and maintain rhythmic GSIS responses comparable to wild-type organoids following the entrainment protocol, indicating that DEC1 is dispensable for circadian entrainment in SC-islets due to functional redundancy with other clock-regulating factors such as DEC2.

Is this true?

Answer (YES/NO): NO